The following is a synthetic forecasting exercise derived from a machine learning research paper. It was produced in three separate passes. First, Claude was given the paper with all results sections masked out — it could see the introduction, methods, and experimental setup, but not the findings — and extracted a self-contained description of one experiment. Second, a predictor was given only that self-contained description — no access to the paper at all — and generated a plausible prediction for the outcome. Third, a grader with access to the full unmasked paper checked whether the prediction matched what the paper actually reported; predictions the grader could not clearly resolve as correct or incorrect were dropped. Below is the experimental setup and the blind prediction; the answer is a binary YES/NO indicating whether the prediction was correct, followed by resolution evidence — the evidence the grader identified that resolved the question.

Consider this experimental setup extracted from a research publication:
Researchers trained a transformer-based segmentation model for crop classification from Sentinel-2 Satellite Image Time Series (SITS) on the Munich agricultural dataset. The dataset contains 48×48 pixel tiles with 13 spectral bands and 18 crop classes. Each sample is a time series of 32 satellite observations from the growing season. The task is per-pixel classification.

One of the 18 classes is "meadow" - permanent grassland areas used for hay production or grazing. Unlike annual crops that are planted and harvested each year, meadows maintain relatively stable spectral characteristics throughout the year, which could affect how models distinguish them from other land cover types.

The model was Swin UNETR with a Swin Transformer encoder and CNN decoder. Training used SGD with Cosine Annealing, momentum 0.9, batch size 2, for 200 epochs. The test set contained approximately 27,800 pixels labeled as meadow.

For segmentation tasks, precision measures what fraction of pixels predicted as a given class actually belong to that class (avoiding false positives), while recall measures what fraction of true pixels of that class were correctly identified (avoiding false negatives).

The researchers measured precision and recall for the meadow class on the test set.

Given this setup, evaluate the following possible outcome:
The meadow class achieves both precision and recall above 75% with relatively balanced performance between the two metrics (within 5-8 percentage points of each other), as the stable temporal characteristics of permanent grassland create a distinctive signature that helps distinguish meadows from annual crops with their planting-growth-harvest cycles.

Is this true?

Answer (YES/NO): NO